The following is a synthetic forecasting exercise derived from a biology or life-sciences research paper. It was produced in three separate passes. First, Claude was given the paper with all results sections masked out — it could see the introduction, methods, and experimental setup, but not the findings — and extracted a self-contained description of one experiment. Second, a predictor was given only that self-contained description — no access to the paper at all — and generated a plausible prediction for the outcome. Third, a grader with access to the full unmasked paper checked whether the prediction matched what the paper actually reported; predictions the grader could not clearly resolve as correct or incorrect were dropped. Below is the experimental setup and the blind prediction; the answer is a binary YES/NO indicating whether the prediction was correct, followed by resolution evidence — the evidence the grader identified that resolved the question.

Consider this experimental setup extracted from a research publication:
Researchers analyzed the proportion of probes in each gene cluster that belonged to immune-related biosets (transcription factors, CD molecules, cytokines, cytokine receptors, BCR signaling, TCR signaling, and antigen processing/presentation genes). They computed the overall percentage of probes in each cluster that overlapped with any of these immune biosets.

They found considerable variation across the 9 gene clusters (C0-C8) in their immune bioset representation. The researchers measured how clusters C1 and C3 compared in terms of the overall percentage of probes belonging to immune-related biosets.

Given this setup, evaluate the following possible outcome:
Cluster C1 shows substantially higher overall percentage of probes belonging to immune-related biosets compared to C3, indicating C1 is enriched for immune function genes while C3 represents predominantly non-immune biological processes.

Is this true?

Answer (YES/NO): NO